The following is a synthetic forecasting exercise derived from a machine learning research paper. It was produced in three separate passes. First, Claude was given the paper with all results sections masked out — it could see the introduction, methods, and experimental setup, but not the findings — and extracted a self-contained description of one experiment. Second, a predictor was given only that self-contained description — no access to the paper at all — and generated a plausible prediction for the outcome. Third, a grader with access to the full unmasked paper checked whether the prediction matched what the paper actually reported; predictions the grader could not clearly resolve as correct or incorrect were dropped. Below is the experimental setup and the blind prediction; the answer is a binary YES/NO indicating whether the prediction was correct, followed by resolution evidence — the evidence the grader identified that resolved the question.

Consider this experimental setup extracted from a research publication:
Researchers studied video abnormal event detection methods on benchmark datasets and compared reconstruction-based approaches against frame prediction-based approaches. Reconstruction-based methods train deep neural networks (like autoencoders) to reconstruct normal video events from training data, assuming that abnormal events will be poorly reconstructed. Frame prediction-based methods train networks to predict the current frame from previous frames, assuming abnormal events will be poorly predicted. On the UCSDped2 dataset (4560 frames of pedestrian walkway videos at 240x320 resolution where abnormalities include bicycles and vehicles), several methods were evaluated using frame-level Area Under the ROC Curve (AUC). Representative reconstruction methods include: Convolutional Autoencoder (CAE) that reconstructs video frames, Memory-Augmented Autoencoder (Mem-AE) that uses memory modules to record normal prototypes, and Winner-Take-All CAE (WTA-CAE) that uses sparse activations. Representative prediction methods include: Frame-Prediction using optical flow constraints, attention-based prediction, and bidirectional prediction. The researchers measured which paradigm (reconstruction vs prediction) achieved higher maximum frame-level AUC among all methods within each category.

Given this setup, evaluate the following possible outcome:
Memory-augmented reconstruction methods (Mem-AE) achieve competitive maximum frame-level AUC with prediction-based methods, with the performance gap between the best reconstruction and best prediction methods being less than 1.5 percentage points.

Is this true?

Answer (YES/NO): NO